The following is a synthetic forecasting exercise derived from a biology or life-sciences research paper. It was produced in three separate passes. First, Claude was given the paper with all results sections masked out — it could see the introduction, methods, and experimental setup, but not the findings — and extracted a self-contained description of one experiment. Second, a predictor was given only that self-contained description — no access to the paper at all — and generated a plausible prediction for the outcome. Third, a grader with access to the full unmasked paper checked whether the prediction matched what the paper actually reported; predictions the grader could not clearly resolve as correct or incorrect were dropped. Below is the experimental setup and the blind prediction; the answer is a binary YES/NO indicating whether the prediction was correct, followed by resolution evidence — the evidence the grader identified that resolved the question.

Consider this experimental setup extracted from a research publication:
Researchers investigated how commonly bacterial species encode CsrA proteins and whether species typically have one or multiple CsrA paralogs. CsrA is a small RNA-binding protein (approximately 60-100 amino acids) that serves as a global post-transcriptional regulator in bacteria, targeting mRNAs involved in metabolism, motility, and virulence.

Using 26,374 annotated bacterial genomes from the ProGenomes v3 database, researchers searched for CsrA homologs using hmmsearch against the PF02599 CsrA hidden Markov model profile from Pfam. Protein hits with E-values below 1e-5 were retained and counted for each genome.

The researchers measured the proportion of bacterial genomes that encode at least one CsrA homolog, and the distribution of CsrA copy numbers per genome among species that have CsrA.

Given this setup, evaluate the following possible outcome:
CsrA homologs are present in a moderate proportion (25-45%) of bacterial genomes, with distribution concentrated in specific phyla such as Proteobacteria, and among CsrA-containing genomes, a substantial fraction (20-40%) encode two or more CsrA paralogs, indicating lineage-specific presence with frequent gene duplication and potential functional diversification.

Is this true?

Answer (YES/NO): NO